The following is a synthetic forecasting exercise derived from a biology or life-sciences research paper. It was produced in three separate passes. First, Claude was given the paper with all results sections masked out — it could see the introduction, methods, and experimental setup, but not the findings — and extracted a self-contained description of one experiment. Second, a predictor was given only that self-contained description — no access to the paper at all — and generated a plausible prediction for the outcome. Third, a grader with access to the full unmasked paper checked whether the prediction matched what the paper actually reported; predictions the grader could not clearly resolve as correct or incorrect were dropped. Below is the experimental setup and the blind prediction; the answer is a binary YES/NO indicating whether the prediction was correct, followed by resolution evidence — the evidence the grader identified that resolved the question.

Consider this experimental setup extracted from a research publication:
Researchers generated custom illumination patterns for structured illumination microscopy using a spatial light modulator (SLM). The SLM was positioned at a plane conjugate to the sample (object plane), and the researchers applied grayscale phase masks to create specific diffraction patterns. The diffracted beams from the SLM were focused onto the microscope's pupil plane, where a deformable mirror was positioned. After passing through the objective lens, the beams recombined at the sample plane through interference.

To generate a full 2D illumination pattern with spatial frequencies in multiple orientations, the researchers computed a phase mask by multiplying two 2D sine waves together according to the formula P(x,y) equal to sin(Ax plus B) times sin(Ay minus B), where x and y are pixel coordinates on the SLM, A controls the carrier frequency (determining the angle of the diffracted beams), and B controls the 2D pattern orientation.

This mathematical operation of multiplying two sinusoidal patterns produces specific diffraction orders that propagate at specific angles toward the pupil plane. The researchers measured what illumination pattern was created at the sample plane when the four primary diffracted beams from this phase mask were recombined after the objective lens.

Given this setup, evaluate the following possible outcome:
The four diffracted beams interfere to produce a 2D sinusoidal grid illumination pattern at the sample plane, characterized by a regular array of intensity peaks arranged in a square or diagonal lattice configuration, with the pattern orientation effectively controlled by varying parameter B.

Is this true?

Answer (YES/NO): YES